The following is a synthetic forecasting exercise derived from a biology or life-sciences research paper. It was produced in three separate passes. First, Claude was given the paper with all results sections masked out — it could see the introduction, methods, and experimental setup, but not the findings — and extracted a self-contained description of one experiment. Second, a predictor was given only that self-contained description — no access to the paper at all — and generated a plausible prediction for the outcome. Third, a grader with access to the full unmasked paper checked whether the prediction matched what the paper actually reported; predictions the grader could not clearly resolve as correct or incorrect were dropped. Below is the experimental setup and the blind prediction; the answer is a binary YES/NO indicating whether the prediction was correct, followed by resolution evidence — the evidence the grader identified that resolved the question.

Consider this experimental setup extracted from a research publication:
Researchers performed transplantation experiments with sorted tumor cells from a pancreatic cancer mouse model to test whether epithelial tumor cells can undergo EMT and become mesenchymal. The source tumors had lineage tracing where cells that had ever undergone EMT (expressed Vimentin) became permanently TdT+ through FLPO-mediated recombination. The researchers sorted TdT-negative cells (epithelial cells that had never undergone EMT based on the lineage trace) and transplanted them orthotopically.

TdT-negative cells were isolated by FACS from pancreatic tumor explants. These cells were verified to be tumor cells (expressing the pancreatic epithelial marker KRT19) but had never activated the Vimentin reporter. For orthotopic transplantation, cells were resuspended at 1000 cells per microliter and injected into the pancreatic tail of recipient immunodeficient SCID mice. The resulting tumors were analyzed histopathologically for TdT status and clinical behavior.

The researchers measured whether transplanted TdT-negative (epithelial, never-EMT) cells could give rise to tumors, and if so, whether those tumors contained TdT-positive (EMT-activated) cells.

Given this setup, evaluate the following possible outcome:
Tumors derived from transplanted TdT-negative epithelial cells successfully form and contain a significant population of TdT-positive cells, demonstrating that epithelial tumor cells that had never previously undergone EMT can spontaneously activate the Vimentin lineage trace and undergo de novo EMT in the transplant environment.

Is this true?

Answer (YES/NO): YES